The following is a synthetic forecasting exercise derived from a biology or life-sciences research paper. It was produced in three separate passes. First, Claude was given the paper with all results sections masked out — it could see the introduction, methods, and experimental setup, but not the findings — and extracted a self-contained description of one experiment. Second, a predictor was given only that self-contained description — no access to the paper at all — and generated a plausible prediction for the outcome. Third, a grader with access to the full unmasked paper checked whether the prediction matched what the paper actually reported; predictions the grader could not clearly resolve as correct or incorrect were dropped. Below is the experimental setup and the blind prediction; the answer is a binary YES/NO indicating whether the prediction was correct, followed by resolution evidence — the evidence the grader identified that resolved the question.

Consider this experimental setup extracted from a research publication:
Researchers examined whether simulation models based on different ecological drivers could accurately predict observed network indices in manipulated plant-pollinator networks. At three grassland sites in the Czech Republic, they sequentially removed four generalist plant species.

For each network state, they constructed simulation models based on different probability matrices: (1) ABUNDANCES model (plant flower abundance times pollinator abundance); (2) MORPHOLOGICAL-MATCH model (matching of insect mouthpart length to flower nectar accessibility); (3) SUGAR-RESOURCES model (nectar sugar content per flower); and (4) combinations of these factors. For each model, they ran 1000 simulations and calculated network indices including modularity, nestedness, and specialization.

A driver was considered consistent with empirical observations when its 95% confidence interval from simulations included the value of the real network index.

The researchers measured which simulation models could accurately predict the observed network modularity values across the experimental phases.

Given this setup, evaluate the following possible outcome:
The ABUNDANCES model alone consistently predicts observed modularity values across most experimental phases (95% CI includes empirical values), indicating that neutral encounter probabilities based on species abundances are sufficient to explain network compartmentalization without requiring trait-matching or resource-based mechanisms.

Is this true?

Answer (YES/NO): NO